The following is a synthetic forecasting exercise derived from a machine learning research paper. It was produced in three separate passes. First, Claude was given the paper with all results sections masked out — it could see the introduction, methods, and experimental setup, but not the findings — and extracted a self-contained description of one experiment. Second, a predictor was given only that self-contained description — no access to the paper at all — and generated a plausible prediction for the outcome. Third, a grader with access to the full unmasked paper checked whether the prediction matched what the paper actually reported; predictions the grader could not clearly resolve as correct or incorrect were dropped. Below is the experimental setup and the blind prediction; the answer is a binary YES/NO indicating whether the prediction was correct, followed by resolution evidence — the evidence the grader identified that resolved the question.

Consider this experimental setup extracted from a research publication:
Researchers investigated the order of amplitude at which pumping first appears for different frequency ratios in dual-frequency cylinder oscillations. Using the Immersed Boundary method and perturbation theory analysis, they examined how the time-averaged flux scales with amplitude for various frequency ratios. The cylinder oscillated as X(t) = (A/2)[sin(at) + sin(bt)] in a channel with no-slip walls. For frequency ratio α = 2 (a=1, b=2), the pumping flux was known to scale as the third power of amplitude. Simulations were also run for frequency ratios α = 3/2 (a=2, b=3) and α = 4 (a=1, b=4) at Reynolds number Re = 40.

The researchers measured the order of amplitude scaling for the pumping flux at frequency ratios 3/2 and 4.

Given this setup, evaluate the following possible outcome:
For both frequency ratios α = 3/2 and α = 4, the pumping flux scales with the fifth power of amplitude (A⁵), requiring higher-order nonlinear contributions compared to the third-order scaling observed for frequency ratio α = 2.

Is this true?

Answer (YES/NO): YES